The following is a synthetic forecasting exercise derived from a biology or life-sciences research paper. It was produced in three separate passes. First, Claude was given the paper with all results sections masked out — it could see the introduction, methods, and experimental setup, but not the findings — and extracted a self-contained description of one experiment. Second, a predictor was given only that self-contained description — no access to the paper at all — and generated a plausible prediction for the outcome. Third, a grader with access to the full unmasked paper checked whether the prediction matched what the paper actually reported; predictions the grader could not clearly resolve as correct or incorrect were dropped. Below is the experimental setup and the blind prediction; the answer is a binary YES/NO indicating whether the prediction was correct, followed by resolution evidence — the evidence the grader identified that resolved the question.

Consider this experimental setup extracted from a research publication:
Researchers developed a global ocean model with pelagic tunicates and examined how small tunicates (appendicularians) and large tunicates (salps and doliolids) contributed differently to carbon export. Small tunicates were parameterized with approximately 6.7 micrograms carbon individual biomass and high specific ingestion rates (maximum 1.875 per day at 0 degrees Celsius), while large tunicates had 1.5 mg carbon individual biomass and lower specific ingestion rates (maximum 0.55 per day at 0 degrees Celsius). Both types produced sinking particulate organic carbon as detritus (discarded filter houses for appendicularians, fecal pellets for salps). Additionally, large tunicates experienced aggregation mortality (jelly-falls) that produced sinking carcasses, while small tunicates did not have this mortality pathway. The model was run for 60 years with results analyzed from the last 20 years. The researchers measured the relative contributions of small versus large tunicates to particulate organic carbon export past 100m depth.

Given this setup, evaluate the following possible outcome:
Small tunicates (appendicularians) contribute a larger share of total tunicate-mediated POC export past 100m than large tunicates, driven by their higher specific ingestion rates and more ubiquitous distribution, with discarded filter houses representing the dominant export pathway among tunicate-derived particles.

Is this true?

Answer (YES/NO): NO